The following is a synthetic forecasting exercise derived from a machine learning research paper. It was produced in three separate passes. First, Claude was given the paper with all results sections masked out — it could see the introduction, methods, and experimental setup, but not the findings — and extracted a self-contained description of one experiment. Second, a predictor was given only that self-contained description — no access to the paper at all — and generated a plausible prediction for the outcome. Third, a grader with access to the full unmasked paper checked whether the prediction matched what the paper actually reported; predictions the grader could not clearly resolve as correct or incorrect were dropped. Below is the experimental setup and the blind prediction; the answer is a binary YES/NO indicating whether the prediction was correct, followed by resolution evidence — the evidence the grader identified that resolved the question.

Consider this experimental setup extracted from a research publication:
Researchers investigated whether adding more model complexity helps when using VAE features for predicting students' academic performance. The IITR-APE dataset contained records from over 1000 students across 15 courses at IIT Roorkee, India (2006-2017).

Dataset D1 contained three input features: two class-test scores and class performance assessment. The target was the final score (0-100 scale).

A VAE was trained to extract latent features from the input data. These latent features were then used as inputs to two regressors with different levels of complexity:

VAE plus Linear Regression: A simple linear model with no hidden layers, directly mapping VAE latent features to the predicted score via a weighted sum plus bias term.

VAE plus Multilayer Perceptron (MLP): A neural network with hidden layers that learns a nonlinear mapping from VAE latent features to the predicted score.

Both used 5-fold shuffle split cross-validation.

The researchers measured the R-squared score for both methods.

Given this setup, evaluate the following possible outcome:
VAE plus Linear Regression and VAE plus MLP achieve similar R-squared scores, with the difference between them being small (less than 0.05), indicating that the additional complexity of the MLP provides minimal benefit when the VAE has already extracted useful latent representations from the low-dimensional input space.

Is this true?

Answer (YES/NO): YES